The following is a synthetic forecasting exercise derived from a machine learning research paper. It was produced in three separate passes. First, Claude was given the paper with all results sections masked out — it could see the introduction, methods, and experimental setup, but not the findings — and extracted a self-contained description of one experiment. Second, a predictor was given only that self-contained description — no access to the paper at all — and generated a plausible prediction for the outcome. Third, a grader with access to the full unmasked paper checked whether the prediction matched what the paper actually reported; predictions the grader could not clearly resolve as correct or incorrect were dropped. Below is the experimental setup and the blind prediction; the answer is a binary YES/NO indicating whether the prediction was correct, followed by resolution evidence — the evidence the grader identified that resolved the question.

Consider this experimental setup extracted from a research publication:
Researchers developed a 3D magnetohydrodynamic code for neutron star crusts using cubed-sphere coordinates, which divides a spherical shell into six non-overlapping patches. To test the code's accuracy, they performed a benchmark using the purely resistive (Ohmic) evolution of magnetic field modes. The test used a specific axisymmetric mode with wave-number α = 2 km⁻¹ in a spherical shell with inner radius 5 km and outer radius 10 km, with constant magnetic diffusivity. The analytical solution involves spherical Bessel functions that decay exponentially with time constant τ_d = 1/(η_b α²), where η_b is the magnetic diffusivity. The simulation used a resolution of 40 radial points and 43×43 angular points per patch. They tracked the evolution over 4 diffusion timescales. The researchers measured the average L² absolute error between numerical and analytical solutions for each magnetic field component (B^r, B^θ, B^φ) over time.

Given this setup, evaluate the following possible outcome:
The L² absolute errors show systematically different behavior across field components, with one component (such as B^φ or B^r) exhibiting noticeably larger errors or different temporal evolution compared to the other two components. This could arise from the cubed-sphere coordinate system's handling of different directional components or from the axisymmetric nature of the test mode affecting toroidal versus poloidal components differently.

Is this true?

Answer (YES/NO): YES